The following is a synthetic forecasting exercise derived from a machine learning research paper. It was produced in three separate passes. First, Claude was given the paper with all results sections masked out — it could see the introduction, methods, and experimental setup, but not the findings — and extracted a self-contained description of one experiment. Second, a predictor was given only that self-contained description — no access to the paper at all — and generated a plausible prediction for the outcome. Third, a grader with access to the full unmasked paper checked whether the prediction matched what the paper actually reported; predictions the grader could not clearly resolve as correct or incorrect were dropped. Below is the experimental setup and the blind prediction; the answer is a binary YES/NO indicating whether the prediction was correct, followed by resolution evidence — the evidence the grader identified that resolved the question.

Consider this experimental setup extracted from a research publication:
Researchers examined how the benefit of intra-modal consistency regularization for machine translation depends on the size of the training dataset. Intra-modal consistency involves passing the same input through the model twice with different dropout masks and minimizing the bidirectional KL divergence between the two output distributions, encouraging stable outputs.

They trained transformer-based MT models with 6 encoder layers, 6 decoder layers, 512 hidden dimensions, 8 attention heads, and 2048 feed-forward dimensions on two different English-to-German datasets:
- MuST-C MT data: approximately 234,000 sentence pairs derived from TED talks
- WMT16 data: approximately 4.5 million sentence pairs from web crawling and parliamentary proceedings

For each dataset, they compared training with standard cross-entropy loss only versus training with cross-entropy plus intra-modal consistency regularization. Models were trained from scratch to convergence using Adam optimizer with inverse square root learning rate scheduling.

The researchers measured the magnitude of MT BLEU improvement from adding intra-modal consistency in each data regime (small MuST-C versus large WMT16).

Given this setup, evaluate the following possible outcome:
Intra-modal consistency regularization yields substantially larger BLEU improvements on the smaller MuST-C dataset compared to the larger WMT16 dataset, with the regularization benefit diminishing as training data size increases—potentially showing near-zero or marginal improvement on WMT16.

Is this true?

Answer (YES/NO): YES